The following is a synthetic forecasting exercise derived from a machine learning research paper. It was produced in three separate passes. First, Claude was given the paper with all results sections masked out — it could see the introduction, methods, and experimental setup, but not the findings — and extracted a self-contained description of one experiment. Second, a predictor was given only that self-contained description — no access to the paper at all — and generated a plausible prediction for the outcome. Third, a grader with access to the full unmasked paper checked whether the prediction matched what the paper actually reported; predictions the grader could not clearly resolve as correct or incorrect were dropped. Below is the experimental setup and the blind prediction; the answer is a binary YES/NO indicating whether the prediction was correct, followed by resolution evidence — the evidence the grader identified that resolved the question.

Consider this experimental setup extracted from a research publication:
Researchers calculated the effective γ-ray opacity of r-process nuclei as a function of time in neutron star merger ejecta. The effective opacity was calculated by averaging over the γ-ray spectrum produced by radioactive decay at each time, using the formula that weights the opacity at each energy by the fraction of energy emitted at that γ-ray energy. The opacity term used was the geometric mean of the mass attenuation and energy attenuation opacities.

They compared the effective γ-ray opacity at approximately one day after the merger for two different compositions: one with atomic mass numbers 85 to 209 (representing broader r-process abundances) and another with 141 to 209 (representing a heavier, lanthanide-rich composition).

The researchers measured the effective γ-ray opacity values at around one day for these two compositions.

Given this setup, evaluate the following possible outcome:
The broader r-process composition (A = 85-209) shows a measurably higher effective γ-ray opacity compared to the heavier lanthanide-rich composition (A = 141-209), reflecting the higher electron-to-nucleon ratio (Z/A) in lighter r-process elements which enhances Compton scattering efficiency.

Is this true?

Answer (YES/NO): NO